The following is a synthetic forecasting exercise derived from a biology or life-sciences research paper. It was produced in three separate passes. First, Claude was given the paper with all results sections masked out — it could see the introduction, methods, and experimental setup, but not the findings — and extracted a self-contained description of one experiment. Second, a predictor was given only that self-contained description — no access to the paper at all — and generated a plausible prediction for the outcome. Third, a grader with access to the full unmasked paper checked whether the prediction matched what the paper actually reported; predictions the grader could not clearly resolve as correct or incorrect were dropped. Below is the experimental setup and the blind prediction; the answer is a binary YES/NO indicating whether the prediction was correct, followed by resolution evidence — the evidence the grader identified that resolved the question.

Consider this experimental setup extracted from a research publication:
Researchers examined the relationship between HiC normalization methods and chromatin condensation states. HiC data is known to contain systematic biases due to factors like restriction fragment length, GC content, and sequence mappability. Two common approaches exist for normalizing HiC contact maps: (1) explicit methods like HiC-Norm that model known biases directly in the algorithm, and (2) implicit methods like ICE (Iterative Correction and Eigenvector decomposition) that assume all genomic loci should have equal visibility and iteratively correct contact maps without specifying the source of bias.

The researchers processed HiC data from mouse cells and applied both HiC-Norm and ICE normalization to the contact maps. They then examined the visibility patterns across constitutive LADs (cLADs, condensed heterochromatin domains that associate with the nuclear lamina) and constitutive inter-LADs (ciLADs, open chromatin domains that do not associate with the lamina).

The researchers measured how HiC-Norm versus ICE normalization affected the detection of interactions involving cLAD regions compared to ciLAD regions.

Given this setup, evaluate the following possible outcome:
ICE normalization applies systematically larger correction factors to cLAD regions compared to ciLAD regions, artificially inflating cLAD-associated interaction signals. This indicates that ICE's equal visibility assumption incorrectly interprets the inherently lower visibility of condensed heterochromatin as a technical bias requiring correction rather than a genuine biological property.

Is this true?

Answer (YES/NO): YES